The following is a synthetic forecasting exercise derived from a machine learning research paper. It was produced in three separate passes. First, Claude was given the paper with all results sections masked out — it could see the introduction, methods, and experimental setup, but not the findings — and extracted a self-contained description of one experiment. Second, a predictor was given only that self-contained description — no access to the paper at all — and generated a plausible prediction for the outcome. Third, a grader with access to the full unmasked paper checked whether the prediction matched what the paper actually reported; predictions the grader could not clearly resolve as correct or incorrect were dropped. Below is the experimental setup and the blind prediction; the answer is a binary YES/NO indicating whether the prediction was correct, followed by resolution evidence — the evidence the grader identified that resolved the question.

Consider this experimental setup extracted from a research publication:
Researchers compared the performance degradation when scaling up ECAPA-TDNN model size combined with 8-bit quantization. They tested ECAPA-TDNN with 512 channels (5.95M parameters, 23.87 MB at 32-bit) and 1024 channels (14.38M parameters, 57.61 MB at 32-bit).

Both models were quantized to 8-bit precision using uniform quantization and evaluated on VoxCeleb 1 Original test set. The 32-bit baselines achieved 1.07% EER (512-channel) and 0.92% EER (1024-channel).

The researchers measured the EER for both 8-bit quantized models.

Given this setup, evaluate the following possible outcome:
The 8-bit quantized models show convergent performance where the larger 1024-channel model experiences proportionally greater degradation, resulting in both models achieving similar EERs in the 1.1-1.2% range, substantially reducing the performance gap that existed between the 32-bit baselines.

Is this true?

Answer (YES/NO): NO